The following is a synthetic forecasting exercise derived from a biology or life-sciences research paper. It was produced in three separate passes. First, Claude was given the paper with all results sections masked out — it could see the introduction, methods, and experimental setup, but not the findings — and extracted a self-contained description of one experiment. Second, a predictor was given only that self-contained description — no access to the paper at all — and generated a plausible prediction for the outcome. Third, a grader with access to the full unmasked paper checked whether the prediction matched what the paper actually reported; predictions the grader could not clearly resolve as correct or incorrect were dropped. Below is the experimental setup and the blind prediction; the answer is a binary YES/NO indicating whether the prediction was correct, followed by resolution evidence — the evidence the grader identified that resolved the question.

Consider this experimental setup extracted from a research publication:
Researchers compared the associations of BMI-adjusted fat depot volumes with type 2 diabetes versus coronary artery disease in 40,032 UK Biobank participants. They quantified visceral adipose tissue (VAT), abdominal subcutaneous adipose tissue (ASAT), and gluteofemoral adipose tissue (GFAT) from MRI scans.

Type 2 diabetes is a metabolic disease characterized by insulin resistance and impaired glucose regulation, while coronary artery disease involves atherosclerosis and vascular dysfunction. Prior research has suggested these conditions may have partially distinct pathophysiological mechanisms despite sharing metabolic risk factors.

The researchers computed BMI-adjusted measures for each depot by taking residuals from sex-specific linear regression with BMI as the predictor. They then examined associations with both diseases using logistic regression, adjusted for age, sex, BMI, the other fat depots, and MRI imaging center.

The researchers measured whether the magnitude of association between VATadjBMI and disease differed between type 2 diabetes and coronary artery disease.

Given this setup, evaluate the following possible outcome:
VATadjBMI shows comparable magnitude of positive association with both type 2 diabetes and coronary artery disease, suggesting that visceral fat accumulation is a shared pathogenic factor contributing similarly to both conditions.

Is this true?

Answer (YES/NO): NO